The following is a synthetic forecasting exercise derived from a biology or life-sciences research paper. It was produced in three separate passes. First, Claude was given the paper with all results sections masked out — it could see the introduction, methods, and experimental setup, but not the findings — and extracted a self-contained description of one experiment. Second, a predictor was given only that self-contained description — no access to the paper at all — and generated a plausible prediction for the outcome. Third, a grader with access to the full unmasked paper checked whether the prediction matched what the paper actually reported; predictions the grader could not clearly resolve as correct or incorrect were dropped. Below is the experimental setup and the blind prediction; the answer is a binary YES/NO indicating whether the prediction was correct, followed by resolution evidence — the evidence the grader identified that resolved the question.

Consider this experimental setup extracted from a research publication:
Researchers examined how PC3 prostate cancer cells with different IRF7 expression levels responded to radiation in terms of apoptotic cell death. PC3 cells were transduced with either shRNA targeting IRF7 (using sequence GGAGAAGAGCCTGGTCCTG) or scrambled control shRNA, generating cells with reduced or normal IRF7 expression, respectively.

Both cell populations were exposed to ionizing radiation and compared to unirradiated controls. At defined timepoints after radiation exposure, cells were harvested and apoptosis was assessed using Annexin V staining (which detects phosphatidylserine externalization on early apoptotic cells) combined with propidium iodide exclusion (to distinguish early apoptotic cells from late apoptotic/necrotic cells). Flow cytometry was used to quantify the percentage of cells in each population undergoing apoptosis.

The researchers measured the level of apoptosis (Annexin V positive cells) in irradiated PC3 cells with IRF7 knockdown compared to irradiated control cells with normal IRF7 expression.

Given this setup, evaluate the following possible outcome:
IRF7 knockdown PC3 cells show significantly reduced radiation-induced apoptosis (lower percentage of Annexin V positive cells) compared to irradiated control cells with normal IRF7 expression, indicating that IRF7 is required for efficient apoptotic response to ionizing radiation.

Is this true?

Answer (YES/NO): NO